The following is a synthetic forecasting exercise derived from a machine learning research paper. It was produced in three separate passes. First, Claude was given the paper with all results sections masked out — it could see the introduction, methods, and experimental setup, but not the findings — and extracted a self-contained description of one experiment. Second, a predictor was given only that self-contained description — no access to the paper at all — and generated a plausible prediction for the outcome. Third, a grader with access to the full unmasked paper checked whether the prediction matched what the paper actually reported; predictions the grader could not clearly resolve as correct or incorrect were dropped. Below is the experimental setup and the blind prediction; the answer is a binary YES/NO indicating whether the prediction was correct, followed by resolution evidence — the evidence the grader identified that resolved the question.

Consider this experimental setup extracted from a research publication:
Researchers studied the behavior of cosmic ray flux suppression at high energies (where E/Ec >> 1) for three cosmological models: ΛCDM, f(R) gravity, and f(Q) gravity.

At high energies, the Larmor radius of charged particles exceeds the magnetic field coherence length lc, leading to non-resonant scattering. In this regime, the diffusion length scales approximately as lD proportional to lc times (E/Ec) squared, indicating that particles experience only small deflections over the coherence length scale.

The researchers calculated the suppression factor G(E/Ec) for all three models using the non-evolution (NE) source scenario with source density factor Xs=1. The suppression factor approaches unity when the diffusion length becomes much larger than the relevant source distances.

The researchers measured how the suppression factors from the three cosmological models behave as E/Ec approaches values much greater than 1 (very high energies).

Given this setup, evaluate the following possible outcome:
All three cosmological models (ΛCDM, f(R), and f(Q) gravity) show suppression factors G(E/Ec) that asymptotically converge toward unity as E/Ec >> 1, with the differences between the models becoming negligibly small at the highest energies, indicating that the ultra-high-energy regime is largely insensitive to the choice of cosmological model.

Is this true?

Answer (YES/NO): NO